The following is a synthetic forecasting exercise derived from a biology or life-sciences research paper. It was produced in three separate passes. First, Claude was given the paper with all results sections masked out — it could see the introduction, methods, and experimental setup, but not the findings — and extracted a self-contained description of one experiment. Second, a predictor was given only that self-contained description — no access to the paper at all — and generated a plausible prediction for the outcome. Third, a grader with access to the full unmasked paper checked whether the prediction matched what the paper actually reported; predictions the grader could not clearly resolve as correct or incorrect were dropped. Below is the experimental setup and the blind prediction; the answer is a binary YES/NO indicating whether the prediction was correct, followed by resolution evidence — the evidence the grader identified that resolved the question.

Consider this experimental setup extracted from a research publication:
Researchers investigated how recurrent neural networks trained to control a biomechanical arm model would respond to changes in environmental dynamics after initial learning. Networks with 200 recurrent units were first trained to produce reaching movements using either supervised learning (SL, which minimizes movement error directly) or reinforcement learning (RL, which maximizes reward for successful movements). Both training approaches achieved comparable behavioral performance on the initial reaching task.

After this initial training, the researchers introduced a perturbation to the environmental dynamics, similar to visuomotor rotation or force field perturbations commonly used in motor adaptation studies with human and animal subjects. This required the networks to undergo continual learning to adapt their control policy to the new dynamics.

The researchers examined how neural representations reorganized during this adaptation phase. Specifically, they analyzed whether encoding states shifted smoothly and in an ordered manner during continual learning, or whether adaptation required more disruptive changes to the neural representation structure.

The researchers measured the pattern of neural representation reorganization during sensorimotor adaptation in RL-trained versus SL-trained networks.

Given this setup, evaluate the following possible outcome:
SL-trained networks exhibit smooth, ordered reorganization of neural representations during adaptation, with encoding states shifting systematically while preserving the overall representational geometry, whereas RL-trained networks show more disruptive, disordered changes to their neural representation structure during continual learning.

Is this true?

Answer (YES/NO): NO